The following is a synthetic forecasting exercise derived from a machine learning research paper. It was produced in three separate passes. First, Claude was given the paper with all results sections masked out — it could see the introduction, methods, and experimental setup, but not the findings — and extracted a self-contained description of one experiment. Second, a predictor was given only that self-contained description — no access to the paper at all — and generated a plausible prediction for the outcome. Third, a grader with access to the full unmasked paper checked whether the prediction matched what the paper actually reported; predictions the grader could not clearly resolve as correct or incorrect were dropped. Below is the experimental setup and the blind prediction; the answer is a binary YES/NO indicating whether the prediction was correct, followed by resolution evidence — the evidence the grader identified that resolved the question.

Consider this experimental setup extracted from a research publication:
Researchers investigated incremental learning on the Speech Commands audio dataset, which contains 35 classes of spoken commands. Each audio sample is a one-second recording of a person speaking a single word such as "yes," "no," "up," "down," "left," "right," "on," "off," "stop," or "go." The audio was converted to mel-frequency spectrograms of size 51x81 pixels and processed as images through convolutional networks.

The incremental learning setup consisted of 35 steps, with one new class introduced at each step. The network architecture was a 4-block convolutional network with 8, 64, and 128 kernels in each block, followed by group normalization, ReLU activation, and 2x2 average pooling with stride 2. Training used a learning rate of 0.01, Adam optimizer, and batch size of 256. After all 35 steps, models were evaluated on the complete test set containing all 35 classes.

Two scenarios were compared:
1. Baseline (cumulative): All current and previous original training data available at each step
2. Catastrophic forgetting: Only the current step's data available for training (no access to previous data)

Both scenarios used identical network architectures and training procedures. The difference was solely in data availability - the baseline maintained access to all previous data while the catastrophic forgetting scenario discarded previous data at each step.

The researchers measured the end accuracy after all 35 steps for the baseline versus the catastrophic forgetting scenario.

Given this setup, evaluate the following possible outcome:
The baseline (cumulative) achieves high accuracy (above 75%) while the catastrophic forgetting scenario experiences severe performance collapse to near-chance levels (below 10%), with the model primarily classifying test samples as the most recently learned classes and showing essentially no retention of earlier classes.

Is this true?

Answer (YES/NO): NO